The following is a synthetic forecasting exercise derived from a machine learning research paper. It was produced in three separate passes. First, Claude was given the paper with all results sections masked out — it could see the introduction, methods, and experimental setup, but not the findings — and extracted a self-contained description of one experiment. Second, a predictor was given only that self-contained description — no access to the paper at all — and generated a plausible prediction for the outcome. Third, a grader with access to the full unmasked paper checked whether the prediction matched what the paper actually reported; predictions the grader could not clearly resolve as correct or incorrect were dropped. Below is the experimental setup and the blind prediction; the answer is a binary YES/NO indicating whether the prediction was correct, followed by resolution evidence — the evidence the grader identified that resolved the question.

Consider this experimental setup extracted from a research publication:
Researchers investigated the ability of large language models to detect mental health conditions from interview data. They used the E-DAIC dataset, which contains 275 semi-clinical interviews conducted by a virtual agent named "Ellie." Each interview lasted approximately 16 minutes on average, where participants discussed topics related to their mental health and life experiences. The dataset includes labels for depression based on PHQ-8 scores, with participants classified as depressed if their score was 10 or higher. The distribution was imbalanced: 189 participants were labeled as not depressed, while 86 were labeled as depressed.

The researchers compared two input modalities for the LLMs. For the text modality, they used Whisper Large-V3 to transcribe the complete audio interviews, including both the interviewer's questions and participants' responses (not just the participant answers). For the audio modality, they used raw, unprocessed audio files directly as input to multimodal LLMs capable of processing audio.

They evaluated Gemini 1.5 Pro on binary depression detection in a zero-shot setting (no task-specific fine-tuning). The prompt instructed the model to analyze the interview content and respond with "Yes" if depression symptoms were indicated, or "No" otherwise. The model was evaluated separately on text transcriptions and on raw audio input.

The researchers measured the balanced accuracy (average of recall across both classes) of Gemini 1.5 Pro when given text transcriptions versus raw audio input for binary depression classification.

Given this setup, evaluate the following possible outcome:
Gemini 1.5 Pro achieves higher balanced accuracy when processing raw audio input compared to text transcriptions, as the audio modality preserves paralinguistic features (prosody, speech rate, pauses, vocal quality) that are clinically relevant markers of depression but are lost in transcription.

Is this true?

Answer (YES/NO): NO